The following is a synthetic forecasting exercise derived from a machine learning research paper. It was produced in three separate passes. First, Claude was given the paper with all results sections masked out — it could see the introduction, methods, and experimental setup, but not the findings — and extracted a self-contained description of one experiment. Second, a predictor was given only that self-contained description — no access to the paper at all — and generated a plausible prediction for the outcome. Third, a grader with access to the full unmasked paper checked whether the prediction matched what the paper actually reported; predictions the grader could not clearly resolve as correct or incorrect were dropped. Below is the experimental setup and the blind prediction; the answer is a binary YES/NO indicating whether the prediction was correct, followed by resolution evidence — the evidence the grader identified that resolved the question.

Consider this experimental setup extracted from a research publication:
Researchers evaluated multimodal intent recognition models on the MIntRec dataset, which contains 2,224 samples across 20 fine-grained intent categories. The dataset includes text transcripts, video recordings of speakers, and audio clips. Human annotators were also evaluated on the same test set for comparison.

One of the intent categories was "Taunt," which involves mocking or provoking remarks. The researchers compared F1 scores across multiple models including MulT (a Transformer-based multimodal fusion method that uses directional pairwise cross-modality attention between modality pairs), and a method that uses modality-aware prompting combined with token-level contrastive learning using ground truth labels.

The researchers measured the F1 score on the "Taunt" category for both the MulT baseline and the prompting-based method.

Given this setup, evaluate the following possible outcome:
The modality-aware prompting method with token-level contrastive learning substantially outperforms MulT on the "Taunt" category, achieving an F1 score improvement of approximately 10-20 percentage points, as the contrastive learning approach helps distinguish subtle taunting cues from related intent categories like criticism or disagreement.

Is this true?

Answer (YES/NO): NO